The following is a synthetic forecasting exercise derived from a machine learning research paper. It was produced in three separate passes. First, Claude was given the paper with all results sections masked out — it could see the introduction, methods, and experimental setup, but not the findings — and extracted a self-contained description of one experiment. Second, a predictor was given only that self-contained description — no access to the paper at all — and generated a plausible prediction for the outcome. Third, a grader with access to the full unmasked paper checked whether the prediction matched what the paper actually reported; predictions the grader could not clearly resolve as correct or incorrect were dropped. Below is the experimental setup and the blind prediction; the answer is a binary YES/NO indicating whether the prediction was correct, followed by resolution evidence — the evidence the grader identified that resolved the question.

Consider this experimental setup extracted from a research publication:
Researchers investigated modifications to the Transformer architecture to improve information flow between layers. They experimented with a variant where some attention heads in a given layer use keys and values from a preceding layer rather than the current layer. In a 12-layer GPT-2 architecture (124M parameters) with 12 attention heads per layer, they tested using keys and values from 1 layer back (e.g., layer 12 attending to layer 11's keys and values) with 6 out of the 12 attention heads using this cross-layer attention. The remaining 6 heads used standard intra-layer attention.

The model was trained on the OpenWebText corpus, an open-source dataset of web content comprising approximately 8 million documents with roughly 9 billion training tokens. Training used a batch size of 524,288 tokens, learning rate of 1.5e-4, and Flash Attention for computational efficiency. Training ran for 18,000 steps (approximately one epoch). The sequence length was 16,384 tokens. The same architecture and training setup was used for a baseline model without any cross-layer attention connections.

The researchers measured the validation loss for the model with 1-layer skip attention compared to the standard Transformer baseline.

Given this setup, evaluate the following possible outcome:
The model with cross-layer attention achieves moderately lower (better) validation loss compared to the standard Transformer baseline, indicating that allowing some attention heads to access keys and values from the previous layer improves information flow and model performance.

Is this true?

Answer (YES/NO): NO